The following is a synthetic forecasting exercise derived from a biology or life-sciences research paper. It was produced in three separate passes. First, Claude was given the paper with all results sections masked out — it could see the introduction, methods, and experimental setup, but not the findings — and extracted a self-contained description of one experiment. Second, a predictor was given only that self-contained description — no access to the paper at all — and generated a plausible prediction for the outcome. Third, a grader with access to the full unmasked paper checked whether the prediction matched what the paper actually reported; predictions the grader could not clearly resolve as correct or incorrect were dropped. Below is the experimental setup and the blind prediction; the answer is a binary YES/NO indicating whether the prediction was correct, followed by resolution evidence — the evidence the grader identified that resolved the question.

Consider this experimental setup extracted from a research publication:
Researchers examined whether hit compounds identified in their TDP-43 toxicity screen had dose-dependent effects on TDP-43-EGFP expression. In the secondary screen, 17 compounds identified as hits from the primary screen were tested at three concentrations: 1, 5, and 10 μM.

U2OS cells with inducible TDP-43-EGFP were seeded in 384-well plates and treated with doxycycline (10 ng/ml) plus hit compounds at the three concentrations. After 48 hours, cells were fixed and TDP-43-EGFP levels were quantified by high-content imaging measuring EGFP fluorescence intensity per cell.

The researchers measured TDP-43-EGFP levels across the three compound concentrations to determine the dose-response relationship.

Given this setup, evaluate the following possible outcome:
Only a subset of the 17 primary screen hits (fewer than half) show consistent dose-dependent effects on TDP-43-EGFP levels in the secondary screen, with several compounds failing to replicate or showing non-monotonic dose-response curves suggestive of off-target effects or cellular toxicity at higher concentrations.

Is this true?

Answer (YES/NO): NO